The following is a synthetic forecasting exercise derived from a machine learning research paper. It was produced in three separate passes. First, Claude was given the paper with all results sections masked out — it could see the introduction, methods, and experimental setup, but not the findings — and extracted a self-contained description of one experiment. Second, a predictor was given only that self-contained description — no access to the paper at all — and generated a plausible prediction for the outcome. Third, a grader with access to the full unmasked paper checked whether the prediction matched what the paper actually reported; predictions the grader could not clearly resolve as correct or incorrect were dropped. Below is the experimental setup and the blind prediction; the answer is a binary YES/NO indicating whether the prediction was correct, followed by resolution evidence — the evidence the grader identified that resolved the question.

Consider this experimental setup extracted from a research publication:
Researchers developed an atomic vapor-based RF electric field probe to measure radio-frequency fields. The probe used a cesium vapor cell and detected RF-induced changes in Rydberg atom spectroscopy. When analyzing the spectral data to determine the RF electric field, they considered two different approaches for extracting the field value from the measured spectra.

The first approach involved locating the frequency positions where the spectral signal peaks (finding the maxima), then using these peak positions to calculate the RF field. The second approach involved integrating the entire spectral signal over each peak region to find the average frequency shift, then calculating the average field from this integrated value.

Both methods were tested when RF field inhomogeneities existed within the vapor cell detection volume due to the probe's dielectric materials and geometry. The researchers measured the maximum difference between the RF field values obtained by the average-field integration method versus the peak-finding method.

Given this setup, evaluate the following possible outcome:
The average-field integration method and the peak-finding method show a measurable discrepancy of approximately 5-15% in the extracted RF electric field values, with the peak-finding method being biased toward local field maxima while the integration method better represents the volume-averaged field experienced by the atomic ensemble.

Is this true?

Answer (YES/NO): NO